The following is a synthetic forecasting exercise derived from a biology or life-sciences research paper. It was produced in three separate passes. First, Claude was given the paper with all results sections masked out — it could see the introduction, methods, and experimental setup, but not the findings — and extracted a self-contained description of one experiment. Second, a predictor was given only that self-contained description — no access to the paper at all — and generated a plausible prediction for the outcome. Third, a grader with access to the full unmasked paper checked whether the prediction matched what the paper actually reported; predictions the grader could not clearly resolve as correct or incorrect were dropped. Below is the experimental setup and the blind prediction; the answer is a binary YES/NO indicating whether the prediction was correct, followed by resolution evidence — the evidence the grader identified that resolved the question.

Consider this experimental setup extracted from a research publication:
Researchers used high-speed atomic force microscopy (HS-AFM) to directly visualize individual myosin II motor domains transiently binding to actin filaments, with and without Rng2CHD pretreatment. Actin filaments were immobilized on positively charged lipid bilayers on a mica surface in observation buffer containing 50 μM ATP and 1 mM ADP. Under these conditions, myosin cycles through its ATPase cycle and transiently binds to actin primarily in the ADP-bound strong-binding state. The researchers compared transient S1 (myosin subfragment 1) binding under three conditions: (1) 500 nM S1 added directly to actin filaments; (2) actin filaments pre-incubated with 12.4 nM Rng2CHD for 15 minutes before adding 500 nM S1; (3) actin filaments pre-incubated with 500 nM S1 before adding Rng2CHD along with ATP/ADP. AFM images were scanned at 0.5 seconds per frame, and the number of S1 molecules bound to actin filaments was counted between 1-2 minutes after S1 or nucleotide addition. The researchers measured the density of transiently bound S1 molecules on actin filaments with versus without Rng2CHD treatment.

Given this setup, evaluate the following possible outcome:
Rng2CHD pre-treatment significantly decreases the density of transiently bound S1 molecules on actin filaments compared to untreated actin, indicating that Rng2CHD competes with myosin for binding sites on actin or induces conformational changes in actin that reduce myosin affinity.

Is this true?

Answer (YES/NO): YES